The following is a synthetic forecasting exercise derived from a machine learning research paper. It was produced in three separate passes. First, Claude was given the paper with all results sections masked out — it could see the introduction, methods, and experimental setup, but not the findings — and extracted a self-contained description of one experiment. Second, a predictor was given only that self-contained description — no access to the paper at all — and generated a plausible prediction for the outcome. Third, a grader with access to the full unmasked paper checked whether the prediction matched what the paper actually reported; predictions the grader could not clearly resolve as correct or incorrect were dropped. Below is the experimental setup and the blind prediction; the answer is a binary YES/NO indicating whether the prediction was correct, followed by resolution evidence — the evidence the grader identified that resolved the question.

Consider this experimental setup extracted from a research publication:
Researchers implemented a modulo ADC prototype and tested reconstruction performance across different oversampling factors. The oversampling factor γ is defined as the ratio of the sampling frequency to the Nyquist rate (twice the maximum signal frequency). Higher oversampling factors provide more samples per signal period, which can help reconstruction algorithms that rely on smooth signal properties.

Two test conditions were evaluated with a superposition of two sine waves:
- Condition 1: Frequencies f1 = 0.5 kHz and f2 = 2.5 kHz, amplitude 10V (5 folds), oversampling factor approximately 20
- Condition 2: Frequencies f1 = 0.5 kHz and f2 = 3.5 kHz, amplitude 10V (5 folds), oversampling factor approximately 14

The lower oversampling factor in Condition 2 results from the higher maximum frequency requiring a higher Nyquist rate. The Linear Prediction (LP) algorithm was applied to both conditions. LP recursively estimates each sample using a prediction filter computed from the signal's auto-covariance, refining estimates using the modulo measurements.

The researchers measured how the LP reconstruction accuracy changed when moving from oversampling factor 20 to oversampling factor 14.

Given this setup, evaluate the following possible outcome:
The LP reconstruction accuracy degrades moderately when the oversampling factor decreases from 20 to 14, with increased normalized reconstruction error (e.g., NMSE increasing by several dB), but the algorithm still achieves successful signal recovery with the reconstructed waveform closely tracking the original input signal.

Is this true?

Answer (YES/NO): NO